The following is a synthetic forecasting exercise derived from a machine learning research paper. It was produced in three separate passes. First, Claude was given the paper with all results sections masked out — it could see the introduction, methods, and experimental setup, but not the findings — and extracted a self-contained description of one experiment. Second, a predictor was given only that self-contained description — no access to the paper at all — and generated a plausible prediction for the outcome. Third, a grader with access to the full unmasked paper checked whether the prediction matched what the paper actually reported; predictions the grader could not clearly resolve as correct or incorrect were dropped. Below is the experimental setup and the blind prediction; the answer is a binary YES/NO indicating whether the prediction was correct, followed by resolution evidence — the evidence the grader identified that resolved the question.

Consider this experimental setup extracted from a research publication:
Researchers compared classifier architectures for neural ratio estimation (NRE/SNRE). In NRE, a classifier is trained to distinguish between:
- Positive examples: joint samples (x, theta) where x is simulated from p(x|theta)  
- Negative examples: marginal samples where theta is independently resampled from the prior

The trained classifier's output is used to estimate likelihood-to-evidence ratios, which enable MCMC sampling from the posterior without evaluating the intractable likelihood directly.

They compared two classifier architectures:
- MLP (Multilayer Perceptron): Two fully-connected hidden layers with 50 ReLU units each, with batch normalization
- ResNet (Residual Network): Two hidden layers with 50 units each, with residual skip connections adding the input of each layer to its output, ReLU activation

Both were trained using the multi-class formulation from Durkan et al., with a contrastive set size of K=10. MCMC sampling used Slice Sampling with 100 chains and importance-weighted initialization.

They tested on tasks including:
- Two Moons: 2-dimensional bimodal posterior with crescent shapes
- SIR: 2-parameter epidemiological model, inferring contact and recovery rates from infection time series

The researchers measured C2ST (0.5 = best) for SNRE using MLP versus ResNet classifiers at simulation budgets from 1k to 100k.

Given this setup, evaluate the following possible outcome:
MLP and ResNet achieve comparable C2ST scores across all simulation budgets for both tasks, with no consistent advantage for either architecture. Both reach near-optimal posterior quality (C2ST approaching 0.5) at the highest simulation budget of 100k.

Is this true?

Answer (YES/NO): NO